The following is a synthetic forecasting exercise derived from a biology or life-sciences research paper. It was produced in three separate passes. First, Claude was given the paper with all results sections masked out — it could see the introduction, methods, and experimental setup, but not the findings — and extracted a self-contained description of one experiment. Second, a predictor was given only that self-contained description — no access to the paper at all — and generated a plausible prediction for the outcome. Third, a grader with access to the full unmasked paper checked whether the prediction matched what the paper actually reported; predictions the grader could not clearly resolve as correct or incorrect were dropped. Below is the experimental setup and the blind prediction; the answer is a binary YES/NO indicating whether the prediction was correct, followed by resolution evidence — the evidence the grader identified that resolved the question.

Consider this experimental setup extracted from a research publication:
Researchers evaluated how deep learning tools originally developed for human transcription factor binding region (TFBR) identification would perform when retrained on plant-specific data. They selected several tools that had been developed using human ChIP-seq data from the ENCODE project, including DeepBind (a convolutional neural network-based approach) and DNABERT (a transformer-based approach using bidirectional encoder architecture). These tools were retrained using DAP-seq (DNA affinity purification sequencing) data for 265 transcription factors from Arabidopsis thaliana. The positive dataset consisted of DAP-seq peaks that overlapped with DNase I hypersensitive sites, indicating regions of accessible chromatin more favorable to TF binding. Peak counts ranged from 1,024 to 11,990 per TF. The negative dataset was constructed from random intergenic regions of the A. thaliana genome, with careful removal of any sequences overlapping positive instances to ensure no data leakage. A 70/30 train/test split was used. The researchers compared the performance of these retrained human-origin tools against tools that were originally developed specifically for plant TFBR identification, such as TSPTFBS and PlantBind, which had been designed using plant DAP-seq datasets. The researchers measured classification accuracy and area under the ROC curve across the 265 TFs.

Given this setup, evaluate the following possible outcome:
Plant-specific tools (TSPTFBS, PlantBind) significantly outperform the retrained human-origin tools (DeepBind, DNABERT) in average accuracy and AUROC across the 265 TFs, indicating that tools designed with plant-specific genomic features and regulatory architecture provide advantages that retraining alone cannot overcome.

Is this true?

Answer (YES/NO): NO